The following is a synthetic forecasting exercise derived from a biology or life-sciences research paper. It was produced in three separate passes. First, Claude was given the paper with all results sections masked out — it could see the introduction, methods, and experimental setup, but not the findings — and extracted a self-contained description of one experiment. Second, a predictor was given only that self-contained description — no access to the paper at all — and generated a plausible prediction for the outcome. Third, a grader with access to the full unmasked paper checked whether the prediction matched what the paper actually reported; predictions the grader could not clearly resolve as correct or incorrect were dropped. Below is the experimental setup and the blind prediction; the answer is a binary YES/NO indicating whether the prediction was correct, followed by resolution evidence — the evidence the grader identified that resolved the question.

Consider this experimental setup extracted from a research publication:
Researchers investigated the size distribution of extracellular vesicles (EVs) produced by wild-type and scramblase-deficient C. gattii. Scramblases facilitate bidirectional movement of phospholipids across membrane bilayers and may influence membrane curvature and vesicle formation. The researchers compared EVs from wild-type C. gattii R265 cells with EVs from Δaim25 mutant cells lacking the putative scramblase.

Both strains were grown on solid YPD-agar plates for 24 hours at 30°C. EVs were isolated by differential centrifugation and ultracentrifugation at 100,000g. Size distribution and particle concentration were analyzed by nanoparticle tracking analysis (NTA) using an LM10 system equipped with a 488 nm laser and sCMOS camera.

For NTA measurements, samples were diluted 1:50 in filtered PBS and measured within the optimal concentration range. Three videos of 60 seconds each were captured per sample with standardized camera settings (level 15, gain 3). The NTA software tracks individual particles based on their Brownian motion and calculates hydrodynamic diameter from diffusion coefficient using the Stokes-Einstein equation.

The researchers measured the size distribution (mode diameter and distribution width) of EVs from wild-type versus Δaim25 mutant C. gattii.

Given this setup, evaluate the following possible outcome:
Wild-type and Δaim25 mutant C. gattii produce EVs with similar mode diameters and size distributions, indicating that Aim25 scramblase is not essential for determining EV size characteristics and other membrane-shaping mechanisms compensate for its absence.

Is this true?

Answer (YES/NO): NO